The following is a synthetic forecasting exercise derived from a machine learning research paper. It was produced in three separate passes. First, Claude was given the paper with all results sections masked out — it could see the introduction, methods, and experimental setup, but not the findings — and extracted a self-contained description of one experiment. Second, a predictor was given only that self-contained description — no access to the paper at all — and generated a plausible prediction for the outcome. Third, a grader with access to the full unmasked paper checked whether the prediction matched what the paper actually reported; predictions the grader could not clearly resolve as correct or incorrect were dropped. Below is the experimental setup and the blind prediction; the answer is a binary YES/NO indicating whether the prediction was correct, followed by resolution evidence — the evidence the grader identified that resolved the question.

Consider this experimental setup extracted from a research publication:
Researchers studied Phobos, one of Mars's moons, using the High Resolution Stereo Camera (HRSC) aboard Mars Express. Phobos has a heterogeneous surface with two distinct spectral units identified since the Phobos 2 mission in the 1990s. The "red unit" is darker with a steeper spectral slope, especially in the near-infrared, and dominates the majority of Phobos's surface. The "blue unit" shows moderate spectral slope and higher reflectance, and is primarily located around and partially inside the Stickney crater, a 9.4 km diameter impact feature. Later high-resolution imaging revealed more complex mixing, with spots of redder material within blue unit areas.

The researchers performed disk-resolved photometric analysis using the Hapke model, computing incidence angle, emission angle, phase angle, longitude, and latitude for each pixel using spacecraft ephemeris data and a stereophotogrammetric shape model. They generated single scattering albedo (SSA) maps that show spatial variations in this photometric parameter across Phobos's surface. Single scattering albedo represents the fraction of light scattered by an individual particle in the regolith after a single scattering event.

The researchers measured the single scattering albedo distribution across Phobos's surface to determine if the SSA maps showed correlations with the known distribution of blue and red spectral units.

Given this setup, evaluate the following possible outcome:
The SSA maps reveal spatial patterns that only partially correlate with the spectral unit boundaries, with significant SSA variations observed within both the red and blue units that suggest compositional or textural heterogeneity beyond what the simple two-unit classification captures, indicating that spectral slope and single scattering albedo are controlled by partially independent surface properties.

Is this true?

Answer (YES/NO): NO